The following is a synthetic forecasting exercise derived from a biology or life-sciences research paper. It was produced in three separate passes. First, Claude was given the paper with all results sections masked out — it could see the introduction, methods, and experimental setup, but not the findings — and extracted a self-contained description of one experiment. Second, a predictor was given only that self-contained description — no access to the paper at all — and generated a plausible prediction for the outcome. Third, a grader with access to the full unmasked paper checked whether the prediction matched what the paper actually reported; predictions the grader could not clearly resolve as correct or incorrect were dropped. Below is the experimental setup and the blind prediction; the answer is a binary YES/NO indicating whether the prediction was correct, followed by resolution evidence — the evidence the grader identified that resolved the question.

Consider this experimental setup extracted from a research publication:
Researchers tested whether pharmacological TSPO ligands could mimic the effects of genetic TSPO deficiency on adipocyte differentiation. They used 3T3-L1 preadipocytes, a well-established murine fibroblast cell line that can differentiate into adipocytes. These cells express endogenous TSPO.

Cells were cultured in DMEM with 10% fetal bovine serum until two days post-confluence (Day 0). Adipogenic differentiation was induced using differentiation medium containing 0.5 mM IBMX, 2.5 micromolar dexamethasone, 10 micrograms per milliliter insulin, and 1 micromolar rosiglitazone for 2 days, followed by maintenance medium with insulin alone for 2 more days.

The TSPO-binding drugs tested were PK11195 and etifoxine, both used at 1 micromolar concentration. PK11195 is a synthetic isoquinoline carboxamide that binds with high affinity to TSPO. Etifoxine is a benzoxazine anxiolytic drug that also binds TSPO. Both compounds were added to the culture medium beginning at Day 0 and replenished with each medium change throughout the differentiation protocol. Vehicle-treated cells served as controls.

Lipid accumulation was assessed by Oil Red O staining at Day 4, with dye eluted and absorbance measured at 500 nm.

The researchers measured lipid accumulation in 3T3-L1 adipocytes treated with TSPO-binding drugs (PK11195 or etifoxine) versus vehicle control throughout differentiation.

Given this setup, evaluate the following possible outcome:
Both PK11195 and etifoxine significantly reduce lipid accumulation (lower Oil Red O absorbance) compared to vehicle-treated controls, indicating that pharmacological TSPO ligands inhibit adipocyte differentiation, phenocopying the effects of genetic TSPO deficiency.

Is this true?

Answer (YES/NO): NO